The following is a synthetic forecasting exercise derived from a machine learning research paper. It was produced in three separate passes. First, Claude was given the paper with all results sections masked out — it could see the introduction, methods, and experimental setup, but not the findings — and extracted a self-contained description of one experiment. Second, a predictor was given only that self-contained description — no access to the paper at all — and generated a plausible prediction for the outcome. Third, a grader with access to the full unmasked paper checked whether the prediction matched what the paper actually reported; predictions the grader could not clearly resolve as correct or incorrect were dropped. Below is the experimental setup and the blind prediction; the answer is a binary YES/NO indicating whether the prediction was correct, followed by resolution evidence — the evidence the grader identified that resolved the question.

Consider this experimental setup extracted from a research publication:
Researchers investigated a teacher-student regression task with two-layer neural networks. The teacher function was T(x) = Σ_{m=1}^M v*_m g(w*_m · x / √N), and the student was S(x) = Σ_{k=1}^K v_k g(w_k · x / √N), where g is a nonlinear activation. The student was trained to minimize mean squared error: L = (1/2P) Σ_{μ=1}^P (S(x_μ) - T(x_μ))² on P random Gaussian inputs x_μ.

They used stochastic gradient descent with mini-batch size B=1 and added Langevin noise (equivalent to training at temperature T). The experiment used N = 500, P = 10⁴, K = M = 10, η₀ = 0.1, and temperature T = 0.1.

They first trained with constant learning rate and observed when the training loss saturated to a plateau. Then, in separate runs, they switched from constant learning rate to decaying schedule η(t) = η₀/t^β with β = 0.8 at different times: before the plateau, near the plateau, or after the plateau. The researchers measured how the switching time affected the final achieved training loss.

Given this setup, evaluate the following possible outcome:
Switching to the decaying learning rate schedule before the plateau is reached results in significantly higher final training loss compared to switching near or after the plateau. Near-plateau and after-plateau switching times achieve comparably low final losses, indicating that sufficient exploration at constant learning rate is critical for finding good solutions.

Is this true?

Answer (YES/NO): YES